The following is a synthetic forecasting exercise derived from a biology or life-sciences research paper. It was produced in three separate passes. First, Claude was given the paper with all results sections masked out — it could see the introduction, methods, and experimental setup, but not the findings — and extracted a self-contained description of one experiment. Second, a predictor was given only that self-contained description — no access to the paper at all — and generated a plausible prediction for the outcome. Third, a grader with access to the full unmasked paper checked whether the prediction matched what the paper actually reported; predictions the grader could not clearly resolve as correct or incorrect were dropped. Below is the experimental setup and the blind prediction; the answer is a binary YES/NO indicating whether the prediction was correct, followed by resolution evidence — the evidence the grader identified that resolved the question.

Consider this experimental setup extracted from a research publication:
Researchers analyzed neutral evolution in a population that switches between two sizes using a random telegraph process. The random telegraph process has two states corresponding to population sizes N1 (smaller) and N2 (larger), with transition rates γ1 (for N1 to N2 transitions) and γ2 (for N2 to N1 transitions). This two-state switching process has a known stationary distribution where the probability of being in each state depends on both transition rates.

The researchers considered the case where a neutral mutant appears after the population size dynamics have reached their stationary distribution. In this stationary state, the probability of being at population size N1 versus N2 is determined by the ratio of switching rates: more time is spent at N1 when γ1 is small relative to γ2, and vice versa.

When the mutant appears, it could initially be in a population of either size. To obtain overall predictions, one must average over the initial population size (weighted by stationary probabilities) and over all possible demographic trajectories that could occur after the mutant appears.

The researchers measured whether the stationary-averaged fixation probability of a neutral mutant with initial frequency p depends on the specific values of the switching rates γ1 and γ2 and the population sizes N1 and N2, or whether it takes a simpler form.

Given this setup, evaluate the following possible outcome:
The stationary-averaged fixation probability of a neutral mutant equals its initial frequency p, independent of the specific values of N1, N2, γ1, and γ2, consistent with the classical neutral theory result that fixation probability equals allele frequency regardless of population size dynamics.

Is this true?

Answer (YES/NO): YES